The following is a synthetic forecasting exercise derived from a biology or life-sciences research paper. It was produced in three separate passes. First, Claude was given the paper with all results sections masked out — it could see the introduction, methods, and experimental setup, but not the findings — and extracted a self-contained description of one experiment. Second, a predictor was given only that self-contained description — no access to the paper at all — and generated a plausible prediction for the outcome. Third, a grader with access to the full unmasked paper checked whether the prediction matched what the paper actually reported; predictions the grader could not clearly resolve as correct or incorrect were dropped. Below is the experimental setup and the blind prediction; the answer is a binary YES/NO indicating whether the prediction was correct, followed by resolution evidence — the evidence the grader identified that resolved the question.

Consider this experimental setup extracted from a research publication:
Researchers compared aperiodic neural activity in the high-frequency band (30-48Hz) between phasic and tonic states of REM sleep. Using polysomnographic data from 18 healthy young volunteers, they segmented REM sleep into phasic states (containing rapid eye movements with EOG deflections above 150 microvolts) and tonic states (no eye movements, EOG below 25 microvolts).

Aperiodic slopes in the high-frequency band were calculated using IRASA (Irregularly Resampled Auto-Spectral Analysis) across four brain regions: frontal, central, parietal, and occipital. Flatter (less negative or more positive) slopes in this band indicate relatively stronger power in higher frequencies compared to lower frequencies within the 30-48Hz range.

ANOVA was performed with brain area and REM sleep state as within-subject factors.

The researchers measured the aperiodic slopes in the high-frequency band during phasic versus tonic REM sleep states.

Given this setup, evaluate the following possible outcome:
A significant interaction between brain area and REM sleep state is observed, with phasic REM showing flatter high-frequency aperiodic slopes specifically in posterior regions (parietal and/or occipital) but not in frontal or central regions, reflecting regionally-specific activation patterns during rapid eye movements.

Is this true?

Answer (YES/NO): NO